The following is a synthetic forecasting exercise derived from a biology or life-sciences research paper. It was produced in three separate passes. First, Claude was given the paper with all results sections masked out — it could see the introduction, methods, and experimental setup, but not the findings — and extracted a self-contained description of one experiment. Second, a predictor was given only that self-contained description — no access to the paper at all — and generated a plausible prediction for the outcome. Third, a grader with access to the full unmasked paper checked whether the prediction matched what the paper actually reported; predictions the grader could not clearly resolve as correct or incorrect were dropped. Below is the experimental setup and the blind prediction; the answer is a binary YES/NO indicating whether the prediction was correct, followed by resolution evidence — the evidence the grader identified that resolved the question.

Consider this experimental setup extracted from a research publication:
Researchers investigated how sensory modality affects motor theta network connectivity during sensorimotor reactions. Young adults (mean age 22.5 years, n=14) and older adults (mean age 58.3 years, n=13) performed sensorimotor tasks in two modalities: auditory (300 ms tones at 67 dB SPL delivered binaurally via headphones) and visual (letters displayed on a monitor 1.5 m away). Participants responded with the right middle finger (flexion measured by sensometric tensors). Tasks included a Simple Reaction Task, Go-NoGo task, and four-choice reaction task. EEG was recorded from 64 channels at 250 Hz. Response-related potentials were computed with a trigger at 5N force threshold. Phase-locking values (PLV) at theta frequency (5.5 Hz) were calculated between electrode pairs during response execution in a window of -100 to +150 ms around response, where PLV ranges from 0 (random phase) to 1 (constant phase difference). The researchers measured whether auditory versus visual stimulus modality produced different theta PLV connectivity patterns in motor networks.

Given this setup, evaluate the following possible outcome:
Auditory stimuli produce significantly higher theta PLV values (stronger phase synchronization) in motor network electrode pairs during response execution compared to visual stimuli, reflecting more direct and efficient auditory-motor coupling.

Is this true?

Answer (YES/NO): NO